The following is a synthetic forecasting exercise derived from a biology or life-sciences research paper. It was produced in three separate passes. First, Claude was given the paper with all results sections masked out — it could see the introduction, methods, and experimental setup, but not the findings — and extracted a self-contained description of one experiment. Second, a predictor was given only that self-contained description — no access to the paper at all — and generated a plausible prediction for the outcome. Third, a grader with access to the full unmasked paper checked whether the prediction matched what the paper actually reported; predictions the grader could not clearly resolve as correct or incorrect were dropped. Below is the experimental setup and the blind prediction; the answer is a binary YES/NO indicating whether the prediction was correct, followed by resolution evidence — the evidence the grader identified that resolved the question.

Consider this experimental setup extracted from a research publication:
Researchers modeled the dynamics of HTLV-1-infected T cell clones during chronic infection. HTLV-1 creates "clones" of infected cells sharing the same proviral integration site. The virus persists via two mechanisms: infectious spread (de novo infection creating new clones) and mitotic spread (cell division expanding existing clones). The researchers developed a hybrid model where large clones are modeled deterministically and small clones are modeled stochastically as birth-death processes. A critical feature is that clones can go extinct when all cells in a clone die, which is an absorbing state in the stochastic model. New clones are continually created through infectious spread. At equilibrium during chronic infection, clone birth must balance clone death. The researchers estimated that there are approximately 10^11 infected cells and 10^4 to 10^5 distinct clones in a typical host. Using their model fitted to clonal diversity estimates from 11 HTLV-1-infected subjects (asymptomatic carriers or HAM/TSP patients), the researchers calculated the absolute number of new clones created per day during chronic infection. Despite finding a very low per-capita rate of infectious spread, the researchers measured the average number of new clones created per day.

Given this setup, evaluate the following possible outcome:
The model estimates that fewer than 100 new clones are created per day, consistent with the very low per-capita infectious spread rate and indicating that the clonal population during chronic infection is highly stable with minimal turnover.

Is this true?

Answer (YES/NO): NO